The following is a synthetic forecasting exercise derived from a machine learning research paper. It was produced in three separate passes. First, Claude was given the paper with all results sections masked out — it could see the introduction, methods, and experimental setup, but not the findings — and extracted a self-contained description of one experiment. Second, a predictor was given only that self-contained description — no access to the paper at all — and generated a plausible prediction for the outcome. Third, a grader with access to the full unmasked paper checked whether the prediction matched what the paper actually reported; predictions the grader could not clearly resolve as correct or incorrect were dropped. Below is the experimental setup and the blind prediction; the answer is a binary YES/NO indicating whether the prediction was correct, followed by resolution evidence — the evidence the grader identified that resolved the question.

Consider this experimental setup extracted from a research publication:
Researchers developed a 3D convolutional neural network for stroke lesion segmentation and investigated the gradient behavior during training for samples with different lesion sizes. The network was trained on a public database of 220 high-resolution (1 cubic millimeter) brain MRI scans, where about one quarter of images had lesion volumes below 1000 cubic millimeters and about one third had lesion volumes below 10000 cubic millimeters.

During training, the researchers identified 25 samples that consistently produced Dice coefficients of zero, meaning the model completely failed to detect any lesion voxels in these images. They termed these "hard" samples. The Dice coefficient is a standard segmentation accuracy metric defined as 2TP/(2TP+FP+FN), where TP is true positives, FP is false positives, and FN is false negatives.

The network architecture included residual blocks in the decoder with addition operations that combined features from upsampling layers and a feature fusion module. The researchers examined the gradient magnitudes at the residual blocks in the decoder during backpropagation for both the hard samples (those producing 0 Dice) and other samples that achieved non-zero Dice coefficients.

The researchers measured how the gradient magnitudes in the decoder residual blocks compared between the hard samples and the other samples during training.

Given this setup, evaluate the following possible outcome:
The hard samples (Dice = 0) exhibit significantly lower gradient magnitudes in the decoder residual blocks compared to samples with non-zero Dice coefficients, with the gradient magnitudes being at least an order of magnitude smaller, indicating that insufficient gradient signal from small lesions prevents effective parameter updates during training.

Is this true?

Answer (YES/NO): YES